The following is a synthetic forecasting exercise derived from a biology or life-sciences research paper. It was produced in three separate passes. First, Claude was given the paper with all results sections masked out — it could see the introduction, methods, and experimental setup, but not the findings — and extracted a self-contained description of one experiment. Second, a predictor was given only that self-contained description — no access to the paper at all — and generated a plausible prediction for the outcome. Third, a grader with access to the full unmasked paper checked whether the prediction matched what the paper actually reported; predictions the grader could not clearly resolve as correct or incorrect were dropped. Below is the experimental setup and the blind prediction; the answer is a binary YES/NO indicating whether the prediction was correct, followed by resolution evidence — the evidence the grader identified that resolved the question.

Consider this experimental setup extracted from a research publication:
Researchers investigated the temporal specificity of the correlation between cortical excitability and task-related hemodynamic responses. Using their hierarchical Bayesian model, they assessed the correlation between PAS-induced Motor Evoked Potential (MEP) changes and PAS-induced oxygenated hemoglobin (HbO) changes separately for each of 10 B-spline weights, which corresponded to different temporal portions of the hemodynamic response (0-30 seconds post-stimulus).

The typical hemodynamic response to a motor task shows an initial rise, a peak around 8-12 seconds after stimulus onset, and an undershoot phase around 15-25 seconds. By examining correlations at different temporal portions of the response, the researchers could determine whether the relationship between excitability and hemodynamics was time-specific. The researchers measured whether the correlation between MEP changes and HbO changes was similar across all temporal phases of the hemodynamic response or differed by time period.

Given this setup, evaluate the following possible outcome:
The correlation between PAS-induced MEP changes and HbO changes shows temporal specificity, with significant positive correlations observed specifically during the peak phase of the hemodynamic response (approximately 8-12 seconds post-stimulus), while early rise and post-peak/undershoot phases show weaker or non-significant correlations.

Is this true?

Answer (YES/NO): YES